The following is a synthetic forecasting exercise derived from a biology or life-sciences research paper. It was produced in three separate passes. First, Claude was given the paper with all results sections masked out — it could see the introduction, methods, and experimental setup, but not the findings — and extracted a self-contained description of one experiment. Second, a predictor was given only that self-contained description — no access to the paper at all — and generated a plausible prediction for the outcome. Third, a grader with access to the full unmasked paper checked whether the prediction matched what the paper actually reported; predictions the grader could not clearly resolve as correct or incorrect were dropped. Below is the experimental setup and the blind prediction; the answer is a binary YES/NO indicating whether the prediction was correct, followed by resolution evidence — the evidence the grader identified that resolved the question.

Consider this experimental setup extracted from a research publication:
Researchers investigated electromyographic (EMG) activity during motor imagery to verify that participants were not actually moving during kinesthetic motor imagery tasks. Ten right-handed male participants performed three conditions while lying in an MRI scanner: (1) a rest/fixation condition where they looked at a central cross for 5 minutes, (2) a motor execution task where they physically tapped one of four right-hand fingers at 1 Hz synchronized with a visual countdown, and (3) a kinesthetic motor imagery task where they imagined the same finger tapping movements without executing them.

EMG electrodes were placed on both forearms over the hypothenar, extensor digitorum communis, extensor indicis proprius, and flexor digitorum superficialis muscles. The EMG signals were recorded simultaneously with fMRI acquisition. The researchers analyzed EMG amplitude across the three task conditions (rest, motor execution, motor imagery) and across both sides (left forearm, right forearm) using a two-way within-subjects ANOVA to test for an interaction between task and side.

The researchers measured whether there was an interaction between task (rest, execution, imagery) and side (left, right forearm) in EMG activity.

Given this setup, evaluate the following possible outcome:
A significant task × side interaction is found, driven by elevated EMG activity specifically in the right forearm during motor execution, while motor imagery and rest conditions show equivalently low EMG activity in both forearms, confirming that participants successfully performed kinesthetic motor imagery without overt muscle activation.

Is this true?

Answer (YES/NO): YES